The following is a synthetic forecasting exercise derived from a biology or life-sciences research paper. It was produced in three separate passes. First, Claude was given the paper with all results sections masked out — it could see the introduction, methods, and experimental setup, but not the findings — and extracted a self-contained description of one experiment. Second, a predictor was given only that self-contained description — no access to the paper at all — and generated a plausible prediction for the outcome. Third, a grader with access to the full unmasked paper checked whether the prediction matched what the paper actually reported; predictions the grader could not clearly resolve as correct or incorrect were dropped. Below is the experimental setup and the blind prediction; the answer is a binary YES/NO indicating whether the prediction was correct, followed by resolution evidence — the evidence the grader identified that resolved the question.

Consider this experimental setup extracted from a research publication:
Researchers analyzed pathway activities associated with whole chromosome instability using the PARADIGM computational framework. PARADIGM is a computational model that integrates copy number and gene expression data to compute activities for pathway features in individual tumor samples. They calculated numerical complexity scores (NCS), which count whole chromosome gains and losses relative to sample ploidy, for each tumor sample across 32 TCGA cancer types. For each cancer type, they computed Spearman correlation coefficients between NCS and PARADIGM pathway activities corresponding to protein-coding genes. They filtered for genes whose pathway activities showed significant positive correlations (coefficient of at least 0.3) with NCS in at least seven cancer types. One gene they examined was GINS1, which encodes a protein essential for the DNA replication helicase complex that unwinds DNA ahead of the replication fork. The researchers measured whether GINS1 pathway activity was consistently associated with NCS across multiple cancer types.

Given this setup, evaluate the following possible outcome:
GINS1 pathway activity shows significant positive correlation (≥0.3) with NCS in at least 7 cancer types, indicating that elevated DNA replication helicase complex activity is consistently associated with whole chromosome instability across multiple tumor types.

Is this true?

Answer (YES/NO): YES